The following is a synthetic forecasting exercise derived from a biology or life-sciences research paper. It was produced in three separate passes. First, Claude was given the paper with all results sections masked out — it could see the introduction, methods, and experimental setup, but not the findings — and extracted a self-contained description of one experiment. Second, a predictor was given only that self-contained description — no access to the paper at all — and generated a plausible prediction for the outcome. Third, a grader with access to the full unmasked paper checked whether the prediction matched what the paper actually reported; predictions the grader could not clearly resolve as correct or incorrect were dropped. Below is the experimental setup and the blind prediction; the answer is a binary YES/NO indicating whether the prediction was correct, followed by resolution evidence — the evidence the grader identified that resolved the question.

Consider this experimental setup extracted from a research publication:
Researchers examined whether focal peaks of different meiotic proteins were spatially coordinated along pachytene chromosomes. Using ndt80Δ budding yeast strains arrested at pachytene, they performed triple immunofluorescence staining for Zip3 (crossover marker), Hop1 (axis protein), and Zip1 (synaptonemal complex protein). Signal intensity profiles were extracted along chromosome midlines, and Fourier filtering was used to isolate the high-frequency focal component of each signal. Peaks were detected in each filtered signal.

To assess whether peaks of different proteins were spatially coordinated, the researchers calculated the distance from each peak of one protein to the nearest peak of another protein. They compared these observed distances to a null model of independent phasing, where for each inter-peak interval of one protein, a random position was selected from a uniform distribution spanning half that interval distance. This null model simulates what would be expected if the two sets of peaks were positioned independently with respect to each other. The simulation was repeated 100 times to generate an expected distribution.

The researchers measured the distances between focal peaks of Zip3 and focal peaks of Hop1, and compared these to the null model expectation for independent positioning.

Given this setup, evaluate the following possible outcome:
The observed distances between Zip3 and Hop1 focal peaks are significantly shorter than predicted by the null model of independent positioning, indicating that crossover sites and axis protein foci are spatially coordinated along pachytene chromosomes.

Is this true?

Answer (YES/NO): YES